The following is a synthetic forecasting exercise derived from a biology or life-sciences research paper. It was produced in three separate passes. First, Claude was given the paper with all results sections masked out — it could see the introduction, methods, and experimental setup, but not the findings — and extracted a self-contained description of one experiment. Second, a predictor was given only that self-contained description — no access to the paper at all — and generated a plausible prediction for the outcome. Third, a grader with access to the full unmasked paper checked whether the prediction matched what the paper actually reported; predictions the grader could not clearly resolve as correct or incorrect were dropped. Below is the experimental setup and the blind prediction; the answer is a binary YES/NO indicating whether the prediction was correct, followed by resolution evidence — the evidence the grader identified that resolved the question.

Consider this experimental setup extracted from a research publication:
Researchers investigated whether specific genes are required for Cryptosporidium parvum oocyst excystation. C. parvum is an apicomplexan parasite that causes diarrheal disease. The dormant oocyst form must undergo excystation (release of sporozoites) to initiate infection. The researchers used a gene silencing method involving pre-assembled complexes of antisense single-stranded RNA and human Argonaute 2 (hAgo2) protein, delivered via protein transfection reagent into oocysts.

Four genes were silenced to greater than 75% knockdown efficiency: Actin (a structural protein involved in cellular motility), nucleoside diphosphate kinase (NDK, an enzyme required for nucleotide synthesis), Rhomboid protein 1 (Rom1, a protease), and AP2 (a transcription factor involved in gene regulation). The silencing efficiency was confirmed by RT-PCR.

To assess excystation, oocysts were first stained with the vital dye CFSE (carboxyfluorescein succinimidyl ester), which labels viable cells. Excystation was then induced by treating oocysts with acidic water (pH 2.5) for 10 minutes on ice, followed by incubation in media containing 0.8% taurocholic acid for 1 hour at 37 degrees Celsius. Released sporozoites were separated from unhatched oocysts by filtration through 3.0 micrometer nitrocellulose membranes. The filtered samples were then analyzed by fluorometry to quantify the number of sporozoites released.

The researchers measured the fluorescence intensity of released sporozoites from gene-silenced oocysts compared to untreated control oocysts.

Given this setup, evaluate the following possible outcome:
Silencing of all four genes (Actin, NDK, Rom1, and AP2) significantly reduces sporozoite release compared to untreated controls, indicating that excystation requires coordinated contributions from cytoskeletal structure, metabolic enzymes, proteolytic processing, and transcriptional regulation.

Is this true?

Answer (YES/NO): NO